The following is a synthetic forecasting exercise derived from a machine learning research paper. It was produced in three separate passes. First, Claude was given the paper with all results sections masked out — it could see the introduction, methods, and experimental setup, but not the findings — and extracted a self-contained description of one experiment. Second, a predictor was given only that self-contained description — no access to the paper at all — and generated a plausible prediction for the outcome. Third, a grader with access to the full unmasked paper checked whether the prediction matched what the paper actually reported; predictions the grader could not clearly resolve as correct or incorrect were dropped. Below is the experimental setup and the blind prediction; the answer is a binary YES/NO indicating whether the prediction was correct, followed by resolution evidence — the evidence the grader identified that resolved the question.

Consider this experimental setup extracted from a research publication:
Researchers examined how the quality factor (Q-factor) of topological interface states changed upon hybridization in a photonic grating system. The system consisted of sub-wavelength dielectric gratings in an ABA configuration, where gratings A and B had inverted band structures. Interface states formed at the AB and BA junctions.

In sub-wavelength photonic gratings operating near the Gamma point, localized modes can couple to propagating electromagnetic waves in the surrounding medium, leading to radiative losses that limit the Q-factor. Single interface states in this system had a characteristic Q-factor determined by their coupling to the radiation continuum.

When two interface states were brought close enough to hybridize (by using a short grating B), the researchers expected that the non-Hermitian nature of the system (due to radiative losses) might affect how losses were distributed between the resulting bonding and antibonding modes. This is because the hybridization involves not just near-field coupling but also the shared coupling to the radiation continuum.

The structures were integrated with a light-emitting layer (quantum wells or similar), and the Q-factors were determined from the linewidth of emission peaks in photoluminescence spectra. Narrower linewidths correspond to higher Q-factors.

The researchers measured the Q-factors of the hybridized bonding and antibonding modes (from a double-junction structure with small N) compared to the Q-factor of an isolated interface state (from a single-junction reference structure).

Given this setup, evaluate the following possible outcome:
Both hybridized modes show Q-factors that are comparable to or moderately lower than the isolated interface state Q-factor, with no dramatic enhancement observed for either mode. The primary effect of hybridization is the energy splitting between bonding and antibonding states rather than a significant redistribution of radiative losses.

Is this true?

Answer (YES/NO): NO